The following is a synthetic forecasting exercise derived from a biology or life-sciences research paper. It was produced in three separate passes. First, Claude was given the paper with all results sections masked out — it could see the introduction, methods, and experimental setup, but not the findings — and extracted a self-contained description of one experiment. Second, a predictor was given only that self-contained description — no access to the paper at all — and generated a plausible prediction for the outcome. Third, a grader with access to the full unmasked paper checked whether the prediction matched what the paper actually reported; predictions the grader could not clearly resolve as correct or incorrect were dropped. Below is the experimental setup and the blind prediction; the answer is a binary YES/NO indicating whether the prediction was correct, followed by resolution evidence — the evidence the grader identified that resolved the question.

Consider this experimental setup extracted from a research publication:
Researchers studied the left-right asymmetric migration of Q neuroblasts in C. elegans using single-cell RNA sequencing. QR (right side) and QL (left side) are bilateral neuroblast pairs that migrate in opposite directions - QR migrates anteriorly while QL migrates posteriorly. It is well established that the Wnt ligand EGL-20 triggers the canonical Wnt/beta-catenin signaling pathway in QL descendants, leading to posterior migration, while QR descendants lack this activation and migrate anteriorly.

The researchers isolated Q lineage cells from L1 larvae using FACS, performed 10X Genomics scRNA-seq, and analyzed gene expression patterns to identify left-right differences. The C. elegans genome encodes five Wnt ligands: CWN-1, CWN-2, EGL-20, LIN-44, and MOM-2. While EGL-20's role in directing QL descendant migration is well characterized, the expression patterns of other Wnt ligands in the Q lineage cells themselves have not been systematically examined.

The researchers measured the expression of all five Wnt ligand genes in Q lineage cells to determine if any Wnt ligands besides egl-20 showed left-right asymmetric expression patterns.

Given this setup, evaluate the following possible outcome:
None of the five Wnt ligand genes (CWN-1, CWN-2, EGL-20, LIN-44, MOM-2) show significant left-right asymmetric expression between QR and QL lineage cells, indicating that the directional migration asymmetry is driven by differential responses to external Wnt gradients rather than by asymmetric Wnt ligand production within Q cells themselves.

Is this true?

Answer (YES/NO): NO